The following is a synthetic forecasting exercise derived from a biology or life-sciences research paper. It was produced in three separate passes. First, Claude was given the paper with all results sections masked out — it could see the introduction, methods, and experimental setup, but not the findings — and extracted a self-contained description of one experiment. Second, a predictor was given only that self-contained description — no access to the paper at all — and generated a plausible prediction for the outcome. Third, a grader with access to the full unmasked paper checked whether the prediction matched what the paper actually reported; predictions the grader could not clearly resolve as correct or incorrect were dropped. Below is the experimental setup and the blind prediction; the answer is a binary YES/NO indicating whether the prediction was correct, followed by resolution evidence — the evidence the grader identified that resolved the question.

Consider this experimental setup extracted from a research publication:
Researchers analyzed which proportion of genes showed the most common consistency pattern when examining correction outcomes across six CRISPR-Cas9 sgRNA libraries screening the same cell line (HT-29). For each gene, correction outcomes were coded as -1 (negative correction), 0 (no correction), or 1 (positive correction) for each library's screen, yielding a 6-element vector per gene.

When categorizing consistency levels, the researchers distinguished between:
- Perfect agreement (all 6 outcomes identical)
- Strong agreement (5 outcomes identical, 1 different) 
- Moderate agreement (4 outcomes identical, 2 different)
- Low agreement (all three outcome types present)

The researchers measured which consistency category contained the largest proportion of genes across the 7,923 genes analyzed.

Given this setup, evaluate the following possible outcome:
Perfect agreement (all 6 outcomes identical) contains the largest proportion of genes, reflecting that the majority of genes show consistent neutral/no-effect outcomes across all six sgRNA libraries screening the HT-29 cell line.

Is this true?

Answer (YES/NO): NO